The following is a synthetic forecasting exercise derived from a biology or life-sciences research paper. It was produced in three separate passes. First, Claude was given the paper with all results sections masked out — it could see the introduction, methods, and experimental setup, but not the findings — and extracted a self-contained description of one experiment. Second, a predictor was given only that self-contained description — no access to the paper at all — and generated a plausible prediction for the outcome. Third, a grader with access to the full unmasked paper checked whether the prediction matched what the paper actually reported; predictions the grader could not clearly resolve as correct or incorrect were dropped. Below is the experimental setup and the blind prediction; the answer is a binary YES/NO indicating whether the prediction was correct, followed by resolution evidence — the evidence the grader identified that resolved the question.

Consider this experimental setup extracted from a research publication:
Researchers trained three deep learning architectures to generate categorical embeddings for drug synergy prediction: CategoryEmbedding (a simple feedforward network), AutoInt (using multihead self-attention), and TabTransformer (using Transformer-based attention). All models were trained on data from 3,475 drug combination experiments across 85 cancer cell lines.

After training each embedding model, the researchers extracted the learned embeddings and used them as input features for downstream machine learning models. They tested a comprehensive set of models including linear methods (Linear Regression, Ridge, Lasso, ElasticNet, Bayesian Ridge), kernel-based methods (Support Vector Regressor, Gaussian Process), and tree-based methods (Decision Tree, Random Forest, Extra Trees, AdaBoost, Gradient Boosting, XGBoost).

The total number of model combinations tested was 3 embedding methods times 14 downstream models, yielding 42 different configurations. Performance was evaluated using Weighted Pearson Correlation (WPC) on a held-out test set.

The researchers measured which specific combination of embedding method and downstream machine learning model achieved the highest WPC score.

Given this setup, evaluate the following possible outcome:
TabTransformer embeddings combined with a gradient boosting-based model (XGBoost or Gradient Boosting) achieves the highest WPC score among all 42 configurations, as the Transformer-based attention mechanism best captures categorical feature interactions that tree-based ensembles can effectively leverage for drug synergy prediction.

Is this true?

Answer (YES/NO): NO